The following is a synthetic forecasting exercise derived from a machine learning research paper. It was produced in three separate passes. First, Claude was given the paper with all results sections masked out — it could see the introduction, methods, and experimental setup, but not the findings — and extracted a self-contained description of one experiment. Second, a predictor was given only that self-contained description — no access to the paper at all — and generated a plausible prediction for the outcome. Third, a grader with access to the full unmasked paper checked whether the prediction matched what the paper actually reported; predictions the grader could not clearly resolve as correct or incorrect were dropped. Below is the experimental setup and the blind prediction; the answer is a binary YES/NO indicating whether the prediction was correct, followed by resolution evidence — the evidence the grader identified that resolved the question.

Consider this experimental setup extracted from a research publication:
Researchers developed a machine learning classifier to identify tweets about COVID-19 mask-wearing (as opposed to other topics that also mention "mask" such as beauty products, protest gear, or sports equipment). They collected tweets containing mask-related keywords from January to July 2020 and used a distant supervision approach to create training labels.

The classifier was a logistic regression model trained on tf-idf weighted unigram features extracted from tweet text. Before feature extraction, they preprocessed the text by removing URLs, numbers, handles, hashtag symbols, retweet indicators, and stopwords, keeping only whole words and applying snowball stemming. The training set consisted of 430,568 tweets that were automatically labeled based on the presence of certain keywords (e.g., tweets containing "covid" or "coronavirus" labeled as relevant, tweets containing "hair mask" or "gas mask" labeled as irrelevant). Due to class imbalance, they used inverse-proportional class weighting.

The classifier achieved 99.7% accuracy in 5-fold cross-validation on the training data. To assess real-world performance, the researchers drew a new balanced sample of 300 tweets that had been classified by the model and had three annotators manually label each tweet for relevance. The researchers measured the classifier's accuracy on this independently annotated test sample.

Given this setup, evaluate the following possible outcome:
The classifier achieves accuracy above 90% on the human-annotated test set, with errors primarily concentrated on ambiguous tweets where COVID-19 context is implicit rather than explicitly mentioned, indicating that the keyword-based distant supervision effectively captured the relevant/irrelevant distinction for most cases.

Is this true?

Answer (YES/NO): NO